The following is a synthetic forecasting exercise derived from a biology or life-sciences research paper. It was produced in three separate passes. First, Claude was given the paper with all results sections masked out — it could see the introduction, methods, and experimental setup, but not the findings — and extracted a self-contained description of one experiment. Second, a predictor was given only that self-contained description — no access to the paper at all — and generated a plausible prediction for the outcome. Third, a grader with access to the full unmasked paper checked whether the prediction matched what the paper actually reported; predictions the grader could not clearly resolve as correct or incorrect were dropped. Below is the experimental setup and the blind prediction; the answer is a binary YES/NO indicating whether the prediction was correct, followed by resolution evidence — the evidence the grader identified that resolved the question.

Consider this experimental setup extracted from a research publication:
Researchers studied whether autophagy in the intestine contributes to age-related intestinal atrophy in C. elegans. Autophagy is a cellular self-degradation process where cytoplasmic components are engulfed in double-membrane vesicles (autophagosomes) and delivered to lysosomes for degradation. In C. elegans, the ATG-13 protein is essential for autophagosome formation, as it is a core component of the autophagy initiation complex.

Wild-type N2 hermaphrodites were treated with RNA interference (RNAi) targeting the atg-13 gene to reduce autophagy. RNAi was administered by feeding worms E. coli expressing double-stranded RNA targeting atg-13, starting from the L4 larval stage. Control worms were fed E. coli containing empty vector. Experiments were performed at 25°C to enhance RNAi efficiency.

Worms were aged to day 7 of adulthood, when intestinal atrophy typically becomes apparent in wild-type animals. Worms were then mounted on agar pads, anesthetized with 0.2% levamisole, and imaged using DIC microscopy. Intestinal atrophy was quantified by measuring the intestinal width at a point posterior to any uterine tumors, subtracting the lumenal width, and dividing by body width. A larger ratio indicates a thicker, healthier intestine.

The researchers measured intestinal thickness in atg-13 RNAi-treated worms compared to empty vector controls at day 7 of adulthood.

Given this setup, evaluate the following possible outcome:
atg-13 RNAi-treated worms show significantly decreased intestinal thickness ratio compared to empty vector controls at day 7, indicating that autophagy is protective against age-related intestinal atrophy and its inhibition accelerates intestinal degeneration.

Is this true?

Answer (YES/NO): NO